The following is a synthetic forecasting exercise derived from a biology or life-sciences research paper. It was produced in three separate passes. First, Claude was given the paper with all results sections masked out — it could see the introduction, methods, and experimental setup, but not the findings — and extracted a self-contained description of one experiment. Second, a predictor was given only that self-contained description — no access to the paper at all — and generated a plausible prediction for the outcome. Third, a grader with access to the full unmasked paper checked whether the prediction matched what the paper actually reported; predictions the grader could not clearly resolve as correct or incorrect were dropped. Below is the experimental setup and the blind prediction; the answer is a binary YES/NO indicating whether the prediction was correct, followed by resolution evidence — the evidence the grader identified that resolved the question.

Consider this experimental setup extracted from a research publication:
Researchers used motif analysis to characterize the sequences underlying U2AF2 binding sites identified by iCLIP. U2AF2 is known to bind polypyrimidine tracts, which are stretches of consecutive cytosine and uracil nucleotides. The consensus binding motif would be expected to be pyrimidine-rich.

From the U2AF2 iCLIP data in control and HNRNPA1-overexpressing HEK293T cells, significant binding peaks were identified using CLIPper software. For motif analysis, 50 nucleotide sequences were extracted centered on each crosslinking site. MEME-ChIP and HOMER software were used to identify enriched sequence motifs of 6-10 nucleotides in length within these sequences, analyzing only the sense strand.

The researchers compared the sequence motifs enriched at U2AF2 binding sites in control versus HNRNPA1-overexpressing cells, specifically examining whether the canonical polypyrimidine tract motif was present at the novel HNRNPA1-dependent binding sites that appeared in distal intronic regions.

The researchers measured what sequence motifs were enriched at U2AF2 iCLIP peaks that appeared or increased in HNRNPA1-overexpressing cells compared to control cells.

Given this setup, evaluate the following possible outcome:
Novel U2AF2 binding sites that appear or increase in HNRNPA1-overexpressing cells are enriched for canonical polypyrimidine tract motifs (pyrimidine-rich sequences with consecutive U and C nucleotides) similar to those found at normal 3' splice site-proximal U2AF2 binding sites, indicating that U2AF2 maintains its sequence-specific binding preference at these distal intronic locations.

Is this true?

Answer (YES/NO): YES